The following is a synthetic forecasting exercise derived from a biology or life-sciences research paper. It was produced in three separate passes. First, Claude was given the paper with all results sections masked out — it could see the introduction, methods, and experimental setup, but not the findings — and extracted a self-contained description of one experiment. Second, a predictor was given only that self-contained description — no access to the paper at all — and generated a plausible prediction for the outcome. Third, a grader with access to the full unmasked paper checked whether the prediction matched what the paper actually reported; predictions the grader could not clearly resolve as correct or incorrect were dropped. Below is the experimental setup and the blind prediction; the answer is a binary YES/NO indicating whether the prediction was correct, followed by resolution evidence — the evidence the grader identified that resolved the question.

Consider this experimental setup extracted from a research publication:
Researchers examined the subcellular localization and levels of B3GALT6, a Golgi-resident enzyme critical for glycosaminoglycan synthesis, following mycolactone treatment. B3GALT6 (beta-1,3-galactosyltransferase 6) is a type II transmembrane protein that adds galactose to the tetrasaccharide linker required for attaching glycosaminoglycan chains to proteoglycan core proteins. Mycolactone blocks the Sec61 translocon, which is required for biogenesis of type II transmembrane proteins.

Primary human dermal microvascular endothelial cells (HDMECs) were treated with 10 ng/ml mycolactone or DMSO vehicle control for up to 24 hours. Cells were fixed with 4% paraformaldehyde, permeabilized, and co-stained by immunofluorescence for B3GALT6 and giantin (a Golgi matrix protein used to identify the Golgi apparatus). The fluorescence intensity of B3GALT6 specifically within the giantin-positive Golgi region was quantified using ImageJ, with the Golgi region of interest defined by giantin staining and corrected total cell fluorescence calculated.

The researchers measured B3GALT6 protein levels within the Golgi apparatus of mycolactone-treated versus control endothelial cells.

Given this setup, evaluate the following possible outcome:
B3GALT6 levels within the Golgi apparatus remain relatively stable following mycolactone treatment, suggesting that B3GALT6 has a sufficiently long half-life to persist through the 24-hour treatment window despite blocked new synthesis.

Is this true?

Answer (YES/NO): NO